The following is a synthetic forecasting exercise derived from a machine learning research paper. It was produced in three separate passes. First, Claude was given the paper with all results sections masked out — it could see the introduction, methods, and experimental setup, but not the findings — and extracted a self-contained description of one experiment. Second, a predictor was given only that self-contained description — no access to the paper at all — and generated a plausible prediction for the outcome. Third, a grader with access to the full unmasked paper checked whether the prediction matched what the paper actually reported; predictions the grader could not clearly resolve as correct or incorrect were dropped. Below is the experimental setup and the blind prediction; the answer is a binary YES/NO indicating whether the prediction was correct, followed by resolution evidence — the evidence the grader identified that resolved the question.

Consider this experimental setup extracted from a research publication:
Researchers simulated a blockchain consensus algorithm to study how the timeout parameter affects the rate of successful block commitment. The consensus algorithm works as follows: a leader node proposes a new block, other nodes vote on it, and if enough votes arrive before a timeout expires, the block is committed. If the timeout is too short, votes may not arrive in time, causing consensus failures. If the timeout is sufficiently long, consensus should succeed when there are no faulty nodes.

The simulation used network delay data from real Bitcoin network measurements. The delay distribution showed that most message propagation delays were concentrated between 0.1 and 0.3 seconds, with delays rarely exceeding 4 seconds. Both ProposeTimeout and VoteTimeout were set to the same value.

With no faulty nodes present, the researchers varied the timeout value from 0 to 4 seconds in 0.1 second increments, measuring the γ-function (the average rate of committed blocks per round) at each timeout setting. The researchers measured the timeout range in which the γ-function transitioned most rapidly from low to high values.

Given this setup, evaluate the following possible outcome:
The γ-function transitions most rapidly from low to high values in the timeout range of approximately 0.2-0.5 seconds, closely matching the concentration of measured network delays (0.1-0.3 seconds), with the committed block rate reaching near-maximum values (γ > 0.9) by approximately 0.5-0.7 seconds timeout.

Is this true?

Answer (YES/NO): NO